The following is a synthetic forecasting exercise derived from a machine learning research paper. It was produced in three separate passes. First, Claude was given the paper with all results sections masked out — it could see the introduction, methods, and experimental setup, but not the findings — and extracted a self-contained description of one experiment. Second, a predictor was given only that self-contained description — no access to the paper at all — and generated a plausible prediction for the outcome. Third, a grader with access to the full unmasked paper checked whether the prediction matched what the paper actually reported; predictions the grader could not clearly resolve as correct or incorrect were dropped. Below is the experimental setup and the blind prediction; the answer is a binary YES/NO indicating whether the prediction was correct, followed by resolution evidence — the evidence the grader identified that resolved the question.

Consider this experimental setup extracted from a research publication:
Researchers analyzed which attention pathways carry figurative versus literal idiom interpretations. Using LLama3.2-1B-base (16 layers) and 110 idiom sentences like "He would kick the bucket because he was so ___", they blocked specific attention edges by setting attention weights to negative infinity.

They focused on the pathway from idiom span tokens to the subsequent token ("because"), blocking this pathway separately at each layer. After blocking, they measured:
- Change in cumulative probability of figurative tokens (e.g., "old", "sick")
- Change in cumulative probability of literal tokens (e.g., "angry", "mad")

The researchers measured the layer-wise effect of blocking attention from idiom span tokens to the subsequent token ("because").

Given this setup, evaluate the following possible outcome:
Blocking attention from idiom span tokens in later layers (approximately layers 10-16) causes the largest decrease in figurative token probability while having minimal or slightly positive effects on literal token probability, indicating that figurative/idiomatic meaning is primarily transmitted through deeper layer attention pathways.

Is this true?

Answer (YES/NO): NO